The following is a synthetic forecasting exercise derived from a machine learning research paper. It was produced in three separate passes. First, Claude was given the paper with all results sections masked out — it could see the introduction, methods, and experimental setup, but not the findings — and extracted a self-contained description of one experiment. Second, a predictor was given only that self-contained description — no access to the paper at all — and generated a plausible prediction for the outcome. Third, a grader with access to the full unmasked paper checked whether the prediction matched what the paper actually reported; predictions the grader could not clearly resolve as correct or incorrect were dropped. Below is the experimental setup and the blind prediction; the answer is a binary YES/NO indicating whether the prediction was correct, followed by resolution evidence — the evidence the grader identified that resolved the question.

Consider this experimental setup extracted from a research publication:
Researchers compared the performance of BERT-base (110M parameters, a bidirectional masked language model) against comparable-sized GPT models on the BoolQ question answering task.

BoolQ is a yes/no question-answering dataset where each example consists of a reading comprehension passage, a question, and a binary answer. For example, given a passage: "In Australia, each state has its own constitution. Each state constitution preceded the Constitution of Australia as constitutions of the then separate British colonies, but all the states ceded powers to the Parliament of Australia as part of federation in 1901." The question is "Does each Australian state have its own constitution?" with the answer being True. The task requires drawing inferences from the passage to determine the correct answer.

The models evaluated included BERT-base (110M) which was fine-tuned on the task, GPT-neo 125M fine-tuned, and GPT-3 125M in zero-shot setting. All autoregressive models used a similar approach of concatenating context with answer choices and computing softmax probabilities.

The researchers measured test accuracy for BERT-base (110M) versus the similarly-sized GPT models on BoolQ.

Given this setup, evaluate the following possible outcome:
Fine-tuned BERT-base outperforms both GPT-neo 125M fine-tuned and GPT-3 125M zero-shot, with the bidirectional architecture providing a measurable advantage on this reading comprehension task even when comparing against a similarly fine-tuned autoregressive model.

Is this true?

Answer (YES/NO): YES